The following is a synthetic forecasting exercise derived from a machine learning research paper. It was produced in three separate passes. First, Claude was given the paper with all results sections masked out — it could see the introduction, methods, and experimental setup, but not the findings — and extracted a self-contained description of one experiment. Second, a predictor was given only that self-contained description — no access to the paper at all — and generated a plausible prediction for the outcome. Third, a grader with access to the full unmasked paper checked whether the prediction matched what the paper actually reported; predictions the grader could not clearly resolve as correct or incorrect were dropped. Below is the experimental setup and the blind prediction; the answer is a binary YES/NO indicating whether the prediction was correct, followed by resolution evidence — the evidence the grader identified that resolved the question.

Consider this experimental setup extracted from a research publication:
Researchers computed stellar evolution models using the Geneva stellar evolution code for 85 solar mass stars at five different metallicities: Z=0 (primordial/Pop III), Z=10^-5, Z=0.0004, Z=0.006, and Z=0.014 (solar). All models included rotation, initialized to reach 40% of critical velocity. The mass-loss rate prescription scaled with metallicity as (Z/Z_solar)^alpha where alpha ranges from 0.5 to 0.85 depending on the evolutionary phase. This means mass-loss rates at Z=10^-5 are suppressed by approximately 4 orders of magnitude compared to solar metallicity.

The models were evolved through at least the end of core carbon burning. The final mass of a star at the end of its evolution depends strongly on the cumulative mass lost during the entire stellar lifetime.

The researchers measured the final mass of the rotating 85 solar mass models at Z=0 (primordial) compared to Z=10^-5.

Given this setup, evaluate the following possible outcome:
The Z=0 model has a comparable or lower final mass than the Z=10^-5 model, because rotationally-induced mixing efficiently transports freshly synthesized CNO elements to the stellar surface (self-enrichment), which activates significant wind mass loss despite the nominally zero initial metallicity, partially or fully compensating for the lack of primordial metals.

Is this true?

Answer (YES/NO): NO